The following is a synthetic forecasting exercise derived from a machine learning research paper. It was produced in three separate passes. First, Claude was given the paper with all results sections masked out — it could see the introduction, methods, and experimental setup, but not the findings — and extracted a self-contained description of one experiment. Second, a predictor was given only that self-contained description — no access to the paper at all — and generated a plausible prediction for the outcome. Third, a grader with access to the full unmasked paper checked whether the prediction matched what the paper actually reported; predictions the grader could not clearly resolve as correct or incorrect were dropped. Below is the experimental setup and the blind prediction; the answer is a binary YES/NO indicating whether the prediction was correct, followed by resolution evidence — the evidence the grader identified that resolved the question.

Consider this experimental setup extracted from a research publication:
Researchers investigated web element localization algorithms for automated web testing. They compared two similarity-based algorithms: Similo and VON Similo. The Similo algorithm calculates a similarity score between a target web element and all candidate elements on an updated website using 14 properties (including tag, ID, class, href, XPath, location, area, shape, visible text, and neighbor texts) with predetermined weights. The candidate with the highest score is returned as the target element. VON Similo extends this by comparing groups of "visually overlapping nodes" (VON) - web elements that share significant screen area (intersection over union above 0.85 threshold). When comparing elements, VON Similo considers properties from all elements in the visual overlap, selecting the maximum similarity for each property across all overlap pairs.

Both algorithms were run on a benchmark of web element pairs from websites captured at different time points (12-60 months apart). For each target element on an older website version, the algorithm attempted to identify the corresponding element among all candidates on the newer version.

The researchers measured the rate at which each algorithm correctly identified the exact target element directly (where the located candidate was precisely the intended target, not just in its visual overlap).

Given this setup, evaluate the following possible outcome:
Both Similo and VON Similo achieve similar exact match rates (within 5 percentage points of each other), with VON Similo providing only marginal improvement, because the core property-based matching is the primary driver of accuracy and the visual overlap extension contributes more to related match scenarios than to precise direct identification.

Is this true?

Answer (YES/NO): NO